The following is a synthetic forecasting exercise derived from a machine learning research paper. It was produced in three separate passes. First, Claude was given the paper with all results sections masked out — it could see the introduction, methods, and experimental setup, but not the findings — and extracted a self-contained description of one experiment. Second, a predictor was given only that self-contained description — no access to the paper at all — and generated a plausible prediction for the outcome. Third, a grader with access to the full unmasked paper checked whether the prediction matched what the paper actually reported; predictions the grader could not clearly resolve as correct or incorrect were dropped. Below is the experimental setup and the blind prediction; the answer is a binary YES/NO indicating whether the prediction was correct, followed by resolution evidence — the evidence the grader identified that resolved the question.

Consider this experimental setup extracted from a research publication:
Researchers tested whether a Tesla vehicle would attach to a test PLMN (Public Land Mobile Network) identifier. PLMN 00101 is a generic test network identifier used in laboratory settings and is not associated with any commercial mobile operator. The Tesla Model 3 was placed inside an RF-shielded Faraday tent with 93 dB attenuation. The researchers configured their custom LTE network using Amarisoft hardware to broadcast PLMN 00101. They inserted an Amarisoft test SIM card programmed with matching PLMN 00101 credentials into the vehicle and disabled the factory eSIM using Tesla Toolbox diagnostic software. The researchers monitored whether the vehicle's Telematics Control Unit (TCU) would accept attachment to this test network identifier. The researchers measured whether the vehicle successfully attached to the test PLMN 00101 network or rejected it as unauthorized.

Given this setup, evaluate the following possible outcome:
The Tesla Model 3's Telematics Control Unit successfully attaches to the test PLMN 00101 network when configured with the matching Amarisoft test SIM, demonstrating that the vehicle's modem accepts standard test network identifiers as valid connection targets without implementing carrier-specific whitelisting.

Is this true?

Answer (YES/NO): YES